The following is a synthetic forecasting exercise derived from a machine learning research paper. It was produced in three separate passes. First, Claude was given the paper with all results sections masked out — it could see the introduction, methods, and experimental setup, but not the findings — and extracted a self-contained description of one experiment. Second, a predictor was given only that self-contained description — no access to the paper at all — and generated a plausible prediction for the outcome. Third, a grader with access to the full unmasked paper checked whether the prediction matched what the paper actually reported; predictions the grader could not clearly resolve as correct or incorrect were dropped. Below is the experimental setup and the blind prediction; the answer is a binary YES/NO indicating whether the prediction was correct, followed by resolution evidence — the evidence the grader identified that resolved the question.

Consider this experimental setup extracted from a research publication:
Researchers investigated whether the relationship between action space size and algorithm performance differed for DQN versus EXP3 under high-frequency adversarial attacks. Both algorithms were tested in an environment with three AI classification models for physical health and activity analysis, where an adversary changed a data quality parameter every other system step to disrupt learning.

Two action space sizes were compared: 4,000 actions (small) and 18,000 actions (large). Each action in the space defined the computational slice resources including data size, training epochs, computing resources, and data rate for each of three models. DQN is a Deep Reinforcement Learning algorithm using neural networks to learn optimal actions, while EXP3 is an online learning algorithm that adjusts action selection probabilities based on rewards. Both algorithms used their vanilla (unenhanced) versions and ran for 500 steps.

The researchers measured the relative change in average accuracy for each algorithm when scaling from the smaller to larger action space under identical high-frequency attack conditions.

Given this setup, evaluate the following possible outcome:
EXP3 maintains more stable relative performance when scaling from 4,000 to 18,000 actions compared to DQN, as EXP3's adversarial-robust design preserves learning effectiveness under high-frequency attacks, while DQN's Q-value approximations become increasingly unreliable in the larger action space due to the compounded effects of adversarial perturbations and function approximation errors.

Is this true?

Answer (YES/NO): YES